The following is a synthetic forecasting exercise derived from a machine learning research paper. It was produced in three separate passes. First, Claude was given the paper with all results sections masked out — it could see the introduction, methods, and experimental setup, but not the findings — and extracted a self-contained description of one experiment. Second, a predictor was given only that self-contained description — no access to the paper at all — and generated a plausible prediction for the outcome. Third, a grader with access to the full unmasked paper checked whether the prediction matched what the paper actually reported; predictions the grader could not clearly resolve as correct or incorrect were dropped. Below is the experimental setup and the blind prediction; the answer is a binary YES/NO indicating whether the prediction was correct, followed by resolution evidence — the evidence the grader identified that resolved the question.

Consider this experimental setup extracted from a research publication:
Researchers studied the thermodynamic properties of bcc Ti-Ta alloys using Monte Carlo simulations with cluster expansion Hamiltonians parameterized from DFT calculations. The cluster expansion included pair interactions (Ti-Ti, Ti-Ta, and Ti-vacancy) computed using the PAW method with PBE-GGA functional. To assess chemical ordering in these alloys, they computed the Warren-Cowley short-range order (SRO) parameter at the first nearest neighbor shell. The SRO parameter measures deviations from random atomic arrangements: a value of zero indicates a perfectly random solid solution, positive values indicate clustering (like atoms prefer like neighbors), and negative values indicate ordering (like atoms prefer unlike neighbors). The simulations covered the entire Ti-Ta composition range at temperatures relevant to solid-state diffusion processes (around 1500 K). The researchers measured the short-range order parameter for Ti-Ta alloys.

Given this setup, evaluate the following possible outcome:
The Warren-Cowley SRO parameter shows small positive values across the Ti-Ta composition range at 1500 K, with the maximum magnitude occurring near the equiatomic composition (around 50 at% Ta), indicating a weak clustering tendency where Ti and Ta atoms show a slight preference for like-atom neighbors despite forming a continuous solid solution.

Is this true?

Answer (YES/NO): NO